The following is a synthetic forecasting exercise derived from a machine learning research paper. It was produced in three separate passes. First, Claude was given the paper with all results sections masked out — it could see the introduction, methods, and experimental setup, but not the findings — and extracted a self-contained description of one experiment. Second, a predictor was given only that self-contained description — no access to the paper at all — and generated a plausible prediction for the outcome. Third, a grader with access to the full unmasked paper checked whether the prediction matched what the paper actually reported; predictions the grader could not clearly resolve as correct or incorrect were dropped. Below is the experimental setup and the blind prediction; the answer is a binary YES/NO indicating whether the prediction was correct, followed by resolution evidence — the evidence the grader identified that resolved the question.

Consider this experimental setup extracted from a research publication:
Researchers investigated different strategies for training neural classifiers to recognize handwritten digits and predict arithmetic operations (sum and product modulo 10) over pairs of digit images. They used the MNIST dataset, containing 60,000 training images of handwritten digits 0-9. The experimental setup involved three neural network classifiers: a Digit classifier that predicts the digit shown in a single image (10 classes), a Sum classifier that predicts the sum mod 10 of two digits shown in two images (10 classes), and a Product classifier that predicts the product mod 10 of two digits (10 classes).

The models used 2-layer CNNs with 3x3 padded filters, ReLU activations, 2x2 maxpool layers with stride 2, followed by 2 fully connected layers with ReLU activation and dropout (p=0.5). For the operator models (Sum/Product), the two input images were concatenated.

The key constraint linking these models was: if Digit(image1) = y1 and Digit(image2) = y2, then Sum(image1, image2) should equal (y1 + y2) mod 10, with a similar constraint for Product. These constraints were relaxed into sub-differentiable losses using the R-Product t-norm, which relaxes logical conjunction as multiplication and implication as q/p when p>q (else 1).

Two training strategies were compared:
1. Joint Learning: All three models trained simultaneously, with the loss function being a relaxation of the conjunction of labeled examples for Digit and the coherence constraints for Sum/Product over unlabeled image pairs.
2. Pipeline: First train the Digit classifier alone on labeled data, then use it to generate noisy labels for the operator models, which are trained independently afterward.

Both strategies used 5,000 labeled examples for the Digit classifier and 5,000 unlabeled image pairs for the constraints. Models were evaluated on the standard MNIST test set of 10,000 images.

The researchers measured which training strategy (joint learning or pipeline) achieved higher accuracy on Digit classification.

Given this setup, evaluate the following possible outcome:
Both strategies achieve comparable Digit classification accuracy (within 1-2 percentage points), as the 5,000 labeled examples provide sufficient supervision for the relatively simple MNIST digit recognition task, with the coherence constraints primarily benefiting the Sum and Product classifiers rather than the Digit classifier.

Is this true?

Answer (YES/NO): YES